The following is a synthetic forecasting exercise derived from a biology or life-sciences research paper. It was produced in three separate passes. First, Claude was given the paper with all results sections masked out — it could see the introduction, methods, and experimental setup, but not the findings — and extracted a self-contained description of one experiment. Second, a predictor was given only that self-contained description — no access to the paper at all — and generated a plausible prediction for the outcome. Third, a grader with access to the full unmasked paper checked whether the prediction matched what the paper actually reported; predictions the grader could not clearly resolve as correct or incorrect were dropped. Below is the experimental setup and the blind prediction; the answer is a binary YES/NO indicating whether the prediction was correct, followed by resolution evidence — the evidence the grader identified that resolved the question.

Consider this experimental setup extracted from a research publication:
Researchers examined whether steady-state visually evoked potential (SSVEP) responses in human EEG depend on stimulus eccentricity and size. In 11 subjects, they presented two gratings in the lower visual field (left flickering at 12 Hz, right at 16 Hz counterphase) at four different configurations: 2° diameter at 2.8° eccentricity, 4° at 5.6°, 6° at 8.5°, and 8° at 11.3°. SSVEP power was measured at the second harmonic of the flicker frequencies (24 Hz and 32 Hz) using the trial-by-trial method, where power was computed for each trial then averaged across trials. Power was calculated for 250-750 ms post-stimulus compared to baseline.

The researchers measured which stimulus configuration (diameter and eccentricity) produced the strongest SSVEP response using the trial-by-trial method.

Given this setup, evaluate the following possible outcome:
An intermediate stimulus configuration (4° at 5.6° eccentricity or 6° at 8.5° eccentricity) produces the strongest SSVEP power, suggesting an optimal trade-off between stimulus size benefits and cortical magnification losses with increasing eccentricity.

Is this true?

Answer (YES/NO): YES